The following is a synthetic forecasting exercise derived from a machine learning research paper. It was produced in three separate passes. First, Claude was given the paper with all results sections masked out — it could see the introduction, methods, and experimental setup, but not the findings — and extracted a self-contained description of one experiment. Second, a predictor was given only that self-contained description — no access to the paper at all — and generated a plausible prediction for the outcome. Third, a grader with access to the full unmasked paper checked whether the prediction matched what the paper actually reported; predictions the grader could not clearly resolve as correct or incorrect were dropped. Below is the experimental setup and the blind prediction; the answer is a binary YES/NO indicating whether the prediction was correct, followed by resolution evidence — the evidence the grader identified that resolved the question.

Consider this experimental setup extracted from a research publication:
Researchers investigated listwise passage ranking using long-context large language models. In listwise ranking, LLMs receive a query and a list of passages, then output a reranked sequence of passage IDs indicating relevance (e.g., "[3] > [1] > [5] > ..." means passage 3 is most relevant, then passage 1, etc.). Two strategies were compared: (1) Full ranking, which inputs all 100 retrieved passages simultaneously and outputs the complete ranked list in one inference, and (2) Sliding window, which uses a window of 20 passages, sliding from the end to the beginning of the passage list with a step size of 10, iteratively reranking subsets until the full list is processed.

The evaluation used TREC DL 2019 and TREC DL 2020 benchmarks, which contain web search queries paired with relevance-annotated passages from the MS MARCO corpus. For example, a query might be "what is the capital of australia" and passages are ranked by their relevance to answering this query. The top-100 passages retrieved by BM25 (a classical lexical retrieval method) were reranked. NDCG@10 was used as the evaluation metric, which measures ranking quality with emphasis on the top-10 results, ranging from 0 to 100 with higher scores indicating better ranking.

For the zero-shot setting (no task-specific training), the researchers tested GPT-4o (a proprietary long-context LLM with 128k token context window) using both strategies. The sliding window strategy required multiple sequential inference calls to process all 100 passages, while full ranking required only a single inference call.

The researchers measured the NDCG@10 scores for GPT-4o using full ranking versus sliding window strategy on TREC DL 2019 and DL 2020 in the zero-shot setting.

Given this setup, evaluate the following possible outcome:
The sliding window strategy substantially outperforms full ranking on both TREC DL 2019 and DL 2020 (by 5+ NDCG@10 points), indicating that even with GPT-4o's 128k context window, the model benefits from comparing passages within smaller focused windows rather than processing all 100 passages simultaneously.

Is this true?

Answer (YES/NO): NO